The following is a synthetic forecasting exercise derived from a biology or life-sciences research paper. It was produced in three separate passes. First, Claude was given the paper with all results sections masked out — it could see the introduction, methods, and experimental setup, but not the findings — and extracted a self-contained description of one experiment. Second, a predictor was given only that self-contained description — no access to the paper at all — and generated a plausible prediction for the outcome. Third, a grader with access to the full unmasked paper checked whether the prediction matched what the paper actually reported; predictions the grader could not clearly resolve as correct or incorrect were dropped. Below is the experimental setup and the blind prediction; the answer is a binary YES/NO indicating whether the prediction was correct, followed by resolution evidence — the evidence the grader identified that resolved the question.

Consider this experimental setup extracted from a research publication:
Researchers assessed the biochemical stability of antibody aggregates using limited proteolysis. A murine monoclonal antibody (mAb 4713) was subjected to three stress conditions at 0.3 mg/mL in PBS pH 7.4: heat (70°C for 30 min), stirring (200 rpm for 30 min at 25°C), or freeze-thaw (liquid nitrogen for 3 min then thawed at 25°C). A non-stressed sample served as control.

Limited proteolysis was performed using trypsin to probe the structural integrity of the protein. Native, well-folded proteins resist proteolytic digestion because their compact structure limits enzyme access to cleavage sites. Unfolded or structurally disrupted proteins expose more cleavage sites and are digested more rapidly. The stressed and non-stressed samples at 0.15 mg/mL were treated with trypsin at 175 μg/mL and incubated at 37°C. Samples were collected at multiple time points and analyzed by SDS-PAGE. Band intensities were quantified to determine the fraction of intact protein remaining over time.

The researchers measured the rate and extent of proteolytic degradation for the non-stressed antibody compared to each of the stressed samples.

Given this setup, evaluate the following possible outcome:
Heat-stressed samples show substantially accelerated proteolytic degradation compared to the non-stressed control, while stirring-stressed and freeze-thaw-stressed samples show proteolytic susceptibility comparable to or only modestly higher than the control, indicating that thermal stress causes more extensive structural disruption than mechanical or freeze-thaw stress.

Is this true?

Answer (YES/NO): YES